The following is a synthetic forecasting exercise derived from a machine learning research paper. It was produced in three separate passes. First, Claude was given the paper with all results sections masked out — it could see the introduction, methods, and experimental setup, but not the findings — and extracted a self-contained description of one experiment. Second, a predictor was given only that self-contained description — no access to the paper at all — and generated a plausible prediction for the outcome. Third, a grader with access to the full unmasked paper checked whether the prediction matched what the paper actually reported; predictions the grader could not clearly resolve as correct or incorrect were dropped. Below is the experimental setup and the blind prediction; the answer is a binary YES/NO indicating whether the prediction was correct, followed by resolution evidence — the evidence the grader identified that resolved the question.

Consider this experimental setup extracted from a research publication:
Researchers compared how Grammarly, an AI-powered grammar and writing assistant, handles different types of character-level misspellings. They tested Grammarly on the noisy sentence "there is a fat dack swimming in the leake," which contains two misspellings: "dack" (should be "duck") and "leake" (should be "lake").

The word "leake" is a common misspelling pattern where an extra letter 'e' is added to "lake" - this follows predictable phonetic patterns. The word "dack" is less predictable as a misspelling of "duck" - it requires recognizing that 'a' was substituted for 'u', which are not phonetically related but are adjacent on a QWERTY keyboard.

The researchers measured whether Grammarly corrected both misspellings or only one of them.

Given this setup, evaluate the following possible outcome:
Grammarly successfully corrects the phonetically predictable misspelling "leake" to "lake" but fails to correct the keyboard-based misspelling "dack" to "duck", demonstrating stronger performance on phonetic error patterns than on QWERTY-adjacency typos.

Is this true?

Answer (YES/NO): YES